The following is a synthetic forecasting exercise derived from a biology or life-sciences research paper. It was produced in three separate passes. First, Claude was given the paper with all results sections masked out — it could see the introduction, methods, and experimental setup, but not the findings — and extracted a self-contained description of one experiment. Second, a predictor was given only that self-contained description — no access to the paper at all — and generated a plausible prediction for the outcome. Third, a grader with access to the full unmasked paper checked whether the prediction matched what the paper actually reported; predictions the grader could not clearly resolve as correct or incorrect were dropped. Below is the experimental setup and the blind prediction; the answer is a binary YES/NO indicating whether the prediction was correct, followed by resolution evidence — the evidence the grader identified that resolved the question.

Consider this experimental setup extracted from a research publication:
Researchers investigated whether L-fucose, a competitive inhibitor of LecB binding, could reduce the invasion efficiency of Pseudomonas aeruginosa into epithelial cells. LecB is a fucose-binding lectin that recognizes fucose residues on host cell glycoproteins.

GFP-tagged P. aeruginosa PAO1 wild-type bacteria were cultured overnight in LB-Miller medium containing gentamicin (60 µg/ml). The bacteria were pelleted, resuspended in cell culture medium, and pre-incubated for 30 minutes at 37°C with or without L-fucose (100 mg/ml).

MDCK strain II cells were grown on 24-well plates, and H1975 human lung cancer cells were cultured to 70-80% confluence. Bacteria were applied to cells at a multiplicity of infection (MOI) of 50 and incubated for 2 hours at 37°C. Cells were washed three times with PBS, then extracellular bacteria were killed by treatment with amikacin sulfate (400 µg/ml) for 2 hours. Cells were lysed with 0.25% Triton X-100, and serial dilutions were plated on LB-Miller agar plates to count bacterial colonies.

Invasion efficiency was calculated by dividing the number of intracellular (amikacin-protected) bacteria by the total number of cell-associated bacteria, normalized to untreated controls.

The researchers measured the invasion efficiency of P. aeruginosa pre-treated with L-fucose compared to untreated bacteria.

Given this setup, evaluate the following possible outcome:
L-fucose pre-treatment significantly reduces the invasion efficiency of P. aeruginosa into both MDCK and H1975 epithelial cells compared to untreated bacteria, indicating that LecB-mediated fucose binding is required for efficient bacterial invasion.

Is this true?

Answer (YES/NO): YES